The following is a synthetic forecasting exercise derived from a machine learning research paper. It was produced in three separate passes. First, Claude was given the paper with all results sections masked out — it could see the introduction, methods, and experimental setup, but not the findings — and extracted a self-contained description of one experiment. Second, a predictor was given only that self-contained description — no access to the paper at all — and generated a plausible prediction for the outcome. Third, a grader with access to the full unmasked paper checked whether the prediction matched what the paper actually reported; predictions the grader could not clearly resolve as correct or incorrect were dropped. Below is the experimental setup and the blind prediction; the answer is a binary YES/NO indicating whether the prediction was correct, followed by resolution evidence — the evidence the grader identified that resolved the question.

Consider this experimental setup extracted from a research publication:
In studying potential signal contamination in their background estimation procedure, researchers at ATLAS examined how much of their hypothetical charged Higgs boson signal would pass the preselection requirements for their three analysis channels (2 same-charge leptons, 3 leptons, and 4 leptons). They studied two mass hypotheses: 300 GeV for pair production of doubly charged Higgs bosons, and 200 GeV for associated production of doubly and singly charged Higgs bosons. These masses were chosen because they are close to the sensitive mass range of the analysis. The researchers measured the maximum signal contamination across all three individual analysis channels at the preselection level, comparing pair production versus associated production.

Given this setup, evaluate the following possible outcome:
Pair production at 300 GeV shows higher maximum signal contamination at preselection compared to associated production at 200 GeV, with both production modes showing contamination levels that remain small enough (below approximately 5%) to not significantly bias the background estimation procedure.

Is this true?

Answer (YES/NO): NO